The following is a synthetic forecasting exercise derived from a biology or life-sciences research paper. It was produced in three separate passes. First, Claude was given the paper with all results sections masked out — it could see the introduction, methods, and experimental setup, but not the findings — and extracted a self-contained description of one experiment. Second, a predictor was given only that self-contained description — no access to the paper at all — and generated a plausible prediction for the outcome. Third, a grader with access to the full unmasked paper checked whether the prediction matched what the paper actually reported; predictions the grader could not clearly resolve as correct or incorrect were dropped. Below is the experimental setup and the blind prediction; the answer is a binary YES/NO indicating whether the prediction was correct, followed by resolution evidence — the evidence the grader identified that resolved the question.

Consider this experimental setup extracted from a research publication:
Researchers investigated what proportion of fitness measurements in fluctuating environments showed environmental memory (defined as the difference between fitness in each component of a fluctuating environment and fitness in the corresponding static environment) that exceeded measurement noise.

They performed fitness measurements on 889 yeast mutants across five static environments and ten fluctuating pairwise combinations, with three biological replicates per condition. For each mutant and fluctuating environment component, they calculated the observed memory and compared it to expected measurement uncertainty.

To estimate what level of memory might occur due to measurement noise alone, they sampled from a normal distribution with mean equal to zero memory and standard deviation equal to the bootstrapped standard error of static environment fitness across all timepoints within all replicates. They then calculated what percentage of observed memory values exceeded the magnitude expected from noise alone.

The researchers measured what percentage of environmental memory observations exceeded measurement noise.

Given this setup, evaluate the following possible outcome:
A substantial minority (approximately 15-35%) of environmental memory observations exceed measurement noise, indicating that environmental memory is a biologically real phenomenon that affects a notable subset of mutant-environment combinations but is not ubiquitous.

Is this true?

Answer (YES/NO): NO